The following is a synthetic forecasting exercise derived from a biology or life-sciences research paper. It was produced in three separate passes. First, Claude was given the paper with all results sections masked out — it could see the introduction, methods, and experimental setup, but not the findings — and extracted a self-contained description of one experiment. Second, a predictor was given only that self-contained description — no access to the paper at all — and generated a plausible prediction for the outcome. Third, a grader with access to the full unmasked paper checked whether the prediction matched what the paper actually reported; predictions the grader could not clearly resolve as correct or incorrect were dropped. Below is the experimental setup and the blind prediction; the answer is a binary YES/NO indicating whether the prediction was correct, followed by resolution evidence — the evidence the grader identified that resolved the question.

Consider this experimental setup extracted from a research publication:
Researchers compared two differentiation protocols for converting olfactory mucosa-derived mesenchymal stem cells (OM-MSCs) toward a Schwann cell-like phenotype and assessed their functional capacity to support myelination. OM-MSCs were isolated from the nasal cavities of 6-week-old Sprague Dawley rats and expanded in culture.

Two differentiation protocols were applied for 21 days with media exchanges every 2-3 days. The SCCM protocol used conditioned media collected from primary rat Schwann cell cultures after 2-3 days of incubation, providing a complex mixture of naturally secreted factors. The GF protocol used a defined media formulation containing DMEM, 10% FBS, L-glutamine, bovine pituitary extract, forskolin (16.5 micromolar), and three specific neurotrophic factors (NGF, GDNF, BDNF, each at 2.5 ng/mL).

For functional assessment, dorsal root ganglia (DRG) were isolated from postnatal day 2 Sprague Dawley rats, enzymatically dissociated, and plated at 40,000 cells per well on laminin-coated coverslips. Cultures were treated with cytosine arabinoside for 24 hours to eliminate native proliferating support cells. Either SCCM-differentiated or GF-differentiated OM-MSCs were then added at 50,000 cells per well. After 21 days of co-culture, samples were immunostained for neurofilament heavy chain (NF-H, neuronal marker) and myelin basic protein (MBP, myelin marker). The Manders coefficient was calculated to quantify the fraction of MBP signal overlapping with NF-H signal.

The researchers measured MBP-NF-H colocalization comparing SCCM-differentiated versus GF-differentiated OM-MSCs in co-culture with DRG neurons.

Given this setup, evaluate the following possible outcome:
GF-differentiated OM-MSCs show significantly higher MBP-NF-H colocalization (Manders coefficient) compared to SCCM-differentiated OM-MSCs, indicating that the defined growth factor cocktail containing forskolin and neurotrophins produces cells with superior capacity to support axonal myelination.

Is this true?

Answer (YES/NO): NO